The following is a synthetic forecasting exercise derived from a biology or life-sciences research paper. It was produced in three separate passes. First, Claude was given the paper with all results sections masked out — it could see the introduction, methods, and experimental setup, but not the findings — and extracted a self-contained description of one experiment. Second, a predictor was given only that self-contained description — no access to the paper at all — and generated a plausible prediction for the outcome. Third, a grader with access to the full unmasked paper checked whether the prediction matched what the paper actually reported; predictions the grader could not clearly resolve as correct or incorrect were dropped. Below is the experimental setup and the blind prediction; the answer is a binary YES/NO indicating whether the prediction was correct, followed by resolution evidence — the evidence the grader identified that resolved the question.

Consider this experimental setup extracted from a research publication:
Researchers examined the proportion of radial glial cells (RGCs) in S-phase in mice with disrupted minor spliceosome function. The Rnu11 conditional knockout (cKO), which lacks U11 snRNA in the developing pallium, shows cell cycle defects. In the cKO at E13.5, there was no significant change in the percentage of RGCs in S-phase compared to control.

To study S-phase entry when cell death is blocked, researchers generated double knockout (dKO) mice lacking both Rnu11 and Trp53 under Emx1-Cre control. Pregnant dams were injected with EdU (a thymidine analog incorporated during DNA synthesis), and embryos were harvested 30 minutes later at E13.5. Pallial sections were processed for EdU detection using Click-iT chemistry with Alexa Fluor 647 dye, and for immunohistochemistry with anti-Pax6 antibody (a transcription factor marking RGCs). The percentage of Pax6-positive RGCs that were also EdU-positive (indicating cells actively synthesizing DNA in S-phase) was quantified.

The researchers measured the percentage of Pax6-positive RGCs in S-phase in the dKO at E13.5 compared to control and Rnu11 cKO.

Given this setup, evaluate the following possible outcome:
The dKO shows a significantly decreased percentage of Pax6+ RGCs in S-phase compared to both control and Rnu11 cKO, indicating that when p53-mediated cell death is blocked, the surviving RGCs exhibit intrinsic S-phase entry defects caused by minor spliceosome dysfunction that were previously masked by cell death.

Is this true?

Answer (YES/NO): YES